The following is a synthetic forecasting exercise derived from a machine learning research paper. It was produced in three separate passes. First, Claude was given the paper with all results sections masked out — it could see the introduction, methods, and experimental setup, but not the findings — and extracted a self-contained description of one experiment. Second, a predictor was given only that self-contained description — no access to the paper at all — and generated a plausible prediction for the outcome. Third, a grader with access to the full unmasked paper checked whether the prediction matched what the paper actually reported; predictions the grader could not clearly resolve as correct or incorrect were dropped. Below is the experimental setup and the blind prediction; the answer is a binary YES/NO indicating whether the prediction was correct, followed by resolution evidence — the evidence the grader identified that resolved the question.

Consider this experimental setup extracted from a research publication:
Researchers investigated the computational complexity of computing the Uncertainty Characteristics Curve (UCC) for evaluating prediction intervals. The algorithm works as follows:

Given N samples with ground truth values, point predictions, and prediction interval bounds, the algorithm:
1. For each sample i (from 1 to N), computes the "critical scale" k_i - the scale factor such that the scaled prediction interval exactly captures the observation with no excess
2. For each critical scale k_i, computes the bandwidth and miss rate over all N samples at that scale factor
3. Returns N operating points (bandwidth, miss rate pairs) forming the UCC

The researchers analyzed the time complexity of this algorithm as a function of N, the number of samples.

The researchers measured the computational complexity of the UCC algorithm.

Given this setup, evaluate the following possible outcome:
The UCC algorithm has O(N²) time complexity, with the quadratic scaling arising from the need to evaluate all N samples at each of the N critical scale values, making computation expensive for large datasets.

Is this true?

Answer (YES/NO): YES